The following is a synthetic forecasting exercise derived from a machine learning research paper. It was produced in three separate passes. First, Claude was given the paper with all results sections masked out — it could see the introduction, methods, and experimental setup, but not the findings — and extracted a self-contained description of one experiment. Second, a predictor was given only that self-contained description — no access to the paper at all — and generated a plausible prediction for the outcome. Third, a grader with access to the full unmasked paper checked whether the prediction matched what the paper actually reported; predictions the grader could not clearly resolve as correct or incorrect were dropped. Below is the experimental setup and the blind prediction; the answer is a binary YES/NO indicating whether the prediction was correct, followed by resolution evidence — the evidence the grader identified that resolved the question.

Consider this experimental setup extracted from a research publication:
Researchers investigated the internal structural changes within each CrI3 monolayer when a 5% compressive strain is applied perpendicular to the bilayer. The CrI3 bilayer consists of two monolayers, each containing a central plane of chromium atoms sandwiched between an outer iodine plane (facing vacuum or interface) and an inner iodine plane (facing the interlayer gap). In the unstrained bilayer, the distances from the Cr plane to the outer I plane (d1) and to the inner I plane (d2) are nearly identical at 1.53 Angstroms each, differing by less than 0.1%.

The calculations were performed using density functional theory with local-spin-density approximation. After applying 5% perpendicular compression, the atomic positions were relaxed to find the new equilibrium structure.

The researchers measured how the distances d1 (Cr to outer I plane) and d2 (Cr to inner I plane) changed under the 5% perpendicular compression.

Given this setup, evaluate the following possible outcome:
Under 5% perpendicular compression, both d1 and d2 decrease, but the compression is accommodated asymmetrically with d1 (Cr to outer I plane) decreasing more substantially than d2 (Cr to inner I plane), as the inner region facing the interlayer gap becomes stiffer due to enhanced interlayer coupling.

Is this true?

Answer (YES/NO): YES